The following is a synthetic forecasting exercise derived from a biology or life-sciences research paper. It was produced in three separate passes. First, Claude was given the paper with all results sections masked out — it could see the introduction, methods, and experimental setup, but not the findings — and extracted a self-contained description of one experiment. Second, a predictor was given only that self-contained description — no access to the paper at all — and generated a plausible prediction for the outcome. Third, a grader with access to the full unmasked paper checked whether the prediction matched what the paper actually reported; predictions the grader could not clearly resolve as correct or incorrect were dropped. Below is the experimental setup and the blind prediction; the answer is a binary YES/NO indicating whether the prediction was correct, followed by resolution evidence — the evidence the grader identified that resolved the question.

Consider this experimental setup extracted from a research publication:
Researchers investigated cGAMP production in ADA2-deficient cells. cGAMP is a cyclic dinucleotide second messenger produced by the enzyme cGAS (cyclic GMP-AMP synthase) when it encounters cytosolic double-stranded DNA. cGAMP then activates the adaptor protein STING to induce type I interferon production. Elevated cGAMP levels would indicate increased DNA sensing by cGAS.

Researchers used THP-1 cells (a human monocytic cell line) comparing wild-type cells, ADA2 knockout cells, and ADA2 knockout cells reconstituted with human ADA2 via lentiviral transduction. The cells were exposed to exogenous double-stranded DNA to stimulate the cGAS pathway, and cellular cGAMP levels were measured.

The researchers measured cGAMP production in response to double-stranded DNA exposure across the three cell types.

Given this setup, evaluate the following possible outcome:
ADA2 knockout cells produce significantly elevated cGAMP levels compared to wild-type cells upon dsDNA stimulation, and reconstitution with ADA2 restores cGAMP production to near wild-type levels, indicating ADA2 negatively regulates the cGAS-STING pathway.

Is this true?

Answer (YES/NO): YES